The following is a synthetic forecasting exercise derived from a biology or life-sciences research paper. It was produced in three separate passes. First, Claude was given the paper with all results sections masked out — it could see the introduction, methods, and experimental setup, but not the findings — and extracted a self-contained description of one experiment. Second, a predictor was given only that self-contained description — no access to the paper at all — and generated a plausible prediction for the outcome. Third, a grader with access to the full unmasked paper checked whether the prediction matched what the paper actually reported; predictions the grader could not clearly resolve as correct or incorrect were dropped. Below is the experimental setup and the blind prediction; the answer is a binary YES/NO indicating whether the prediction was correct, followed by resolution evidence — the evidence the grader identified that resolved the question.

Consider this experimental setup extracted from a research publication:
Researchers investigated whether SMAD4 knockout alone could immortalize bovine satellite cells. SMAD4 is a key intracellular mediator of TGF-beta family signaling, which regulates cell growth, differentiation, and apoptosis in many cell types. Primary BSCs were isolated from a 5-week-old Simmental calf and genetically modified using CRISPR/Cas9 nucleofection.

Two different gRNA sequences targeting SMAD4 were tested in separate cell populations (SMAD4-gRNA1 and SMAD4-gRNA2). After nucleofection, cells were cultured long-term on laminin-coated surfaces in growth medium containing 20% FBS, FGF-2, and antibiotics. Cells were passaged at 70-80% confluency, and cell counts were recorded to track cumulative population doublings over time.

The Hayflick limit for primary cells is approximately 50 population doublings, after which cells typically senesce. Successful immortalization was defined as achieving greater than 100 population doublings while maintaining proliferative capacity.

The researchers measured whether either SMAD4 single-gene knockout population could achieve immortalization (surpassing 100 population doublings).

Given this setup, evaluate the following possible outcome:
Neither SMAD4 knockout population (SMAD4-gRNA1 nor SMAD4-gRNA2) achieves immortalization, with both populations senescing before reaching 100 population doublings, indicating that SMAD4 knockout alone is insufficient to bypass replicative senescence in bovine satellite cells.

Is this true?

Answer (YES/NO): YES